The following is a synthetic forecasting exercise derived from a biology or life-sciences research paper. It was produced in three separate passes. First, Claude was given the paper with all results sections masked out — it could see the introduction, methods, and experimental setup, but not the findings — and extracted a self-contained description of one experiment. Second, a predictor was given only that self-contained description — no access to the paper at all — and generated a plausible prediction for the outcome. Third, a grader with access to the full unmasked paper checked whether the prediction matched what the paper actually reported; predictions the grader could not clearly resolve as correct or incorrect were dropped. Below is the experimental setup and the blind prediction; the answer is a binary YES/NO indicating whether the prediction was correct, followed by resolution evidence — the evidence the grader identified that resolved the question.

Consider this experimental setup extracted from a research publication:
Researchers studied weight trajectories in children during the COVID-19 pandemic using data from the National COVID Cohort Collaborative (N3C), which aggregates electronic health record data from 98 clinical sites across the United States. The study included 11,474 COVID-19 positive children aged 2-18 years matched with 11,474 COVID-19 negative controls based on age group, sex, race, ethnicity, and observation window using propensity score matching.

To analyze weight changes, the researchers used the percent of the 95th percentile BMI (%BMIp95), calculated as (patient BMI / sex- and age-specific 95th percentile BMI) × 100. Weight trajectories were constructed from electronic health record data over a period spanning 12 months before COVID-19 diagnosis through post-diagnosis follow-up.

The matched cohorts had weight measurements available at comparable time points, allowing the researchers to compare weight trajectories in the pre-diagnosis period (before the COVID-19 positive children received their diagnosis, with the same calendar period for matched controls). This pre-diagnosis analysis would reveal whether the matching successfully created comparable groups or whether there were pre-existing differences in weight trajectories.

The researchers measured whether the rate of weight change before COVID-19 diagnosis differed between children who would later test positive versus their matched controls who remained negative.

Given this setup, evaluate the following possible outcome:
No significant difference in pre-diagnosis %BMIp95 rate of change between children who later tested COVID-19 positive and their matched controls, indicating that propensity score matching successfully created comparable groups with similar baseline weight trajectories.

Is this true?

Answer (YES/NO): NO